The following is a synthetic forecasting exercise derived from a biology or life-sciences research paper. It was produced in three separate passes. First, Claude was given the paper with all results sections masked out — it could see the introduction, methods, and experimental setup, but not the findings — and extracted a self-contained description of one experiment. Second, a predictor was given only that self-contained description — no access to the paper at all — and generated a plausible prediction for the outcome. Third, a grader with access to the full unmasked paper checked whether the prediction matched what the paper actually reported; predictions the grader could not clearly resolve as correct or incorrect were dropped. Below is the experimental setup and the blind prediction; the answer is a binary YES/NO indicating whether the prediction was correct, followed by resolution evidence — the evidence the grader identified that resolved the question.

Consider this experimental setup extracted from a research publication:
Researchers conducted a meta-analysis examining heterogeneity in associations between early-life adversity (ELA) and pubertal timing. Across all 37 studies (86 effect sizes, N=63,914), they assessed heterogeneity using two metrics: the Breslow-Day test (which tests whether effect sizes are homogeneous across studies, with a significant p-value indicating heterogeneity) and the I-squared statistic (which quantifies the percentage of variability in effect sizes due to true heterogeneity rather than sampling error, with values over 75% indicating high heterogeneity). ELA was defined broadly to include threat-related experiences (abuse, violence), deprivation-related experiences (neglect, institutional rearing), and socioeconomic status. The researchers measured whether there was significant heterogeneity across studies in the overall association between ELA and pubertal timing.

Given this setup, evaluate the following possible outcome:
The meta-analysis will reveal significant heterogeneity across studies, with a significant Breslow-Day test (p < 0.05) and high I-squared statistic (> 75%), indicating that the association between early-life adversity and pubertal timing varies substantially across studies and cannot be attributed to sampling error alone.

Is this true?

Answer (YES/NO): YES